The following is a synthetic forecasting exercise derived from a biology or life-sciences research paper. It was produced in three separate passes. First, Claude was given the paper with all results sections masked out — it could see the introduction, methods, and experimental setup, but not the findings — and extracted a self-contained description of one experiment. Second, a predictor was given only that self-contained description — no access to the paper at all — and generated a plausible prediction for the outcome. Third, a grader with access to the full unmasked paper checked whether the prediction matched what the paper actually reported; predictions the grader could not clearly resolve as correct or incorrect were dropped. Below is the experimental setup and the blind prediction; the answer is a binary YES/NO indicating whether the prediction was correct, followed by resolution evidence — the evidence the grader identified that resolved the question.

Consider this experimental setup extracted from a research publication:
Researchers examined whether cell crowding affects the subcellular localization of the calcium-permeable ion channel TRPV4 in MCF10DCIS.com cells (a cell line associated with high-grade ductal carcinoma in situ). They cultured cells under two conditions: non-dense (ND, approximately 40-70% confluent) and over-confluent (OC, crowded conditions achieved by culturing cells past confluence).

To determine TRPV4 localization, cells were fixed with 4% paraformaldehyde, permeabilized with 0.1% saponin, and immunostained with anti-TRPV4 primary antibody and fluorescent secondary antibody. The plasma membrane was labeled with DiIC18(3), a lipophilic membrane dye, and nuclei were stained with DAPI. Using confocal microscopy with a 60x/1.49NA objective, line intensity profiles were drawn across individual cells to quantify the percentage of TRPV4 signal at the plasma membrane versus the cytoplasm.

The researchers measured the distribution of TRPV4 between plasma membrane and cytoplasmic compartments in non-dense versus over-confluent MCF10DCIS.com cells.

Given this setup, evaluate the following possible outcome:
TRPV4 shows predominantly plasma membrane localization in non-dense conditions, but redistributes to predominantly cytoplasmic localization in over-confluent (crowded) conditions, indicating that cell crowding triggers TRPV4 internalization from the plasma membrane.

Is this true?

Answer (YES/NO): NO